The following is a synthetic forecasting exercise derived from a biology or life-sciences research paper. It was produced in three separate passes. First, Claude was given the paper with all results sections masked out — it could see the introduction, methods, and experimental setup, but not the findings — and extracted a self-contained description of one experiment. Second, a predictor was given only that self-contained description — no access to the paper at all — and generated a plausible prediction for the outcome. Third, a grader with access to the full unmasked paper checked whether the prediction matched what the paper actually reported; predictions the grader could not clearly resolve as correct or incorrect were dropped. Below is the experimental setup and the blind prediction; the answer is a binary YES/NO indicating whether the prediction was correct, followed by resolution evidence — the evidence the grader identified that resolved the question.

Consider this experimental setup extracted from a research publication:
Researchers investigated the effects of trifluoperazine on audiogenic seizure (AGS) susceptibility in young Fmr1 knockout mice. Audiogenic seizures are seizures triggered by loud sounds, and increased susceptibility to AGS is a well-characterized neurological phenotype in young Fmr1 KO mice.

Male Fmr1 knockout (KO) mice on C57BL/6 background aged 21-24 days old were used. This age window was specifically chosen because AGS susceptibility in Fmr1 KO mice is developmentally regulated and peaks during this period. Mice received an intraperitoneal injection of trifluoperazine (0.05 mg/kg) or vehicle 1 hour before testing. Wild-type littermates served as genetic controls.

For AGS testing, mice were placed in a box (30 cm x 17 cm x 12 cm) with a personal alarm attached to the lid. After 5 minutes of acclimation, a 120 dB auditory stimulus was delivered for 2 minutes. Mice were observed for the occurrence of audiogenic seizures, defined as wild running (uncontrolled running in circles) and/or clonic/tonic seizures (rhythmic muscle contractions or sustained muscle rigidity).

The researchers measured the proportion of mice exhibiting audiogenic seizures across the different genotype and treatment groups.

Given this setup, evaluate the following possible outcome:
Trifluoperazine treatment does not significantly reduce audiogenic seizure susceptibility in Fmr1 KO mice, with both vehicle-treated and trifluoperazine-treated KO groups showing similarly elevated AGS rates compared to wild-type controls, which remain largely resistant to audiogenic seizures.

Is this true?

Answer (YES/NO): YES